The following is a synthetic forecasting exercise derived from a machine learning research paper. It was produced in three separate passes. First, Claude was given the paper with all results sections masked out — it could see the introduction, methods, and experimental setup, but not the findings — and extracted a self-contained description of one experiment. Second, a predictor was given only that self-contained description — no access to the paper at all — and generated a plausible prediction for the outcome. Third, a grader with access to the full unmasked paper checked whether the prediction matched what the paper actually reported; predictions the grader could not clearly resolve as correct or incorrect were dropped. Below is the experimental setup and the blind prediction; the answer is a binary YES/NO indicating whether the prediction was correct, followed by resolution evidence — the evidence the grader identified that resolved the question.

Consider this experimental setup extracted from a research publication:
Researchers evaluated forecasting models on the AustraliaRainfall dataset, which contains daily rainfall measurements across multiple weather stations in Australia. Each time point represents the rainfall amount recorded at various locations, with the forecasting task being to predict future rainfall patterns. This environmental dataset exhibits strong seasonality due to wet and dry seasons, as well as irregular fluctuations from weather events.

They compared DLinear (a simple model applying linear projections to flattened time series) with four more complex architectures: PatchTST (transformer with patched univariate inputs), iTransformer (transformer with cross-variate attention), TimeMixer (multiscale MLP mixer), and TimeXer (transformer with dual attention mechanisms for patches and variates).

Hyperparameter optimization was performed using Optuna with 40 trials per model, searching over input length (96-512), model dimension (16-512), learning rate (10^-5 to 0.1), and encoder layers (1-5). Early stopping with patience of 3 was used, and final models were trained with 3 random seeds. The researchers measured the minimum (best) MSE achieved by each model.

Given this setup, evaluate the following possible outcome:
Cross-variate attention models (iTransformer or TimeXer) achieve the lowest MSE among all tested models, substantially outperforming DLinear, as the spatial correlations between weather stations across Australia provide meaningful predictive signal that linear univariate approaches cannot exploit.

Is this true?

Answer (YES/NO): NO